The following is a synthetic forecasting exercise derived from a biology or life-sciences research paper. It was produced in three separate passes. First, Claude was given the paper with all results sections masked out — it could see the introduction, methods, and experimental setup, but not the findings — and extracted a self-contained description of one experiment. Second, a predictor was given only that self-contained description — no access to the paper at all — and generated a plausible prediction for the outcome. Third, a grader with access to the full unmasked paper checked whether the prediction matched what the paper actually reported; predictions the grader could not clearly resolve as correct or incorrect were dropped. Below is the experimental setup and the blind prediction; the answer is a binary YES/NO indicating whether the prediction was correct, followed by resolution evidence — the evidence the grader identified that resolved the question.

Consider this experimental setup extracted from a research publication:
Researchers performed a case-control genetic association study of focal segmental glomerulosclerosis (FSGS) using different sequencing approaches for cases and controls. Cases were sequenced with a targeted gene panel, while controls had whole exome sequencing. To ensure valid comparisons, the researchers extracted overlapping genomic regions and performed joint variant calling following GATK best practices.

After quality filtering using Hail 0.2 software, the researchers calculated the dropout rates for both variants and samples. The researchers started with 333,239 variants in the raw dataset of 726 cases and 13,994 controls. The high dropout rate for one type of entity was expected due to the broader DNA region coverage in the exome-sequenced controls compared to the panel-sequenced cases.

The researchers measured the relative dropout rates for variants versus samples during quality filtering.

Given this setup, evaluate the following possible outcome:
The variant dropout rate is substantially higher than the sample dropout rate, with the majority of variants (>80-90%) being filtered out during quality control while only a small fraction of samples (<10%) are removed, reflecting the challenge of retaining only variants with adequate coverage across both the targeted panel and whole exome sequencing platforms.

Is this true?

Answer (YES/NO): NO